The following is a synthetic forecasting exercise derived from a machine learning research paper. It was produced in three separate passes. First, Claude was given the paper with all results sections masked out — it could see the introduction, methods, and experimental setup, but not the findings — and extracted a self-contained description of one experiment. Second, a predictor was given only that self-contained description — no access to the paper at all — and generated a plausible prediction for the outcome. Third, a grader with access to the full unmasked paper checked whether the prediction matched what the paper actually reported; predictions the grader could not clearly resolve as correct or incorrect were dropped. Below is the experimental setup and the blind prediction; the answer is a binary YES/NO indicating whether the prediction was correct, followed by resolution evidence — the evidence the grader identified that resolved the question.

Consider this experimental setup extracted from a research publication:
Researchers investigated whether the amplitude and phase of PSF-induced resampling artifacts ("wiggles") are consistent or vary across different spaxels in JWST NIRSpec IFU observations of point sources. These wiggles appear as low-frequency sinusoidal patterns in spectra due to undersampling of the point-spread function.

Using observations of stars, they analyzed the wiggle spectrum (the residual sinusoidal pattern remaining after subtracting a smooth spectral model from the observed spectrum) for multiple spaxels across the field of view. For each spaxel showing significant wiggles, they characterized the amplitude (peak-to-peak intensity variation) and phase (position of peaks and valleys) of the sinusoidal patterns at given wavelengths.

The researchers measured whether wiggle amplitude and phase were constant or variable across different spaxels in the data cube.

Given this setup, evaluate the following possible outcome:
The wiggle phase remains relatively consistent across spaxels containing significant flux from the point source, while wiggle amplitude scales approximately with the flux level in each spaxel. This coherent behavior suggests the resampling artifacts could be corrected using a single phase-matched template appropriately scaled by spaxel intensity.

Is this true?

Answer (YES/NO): NO